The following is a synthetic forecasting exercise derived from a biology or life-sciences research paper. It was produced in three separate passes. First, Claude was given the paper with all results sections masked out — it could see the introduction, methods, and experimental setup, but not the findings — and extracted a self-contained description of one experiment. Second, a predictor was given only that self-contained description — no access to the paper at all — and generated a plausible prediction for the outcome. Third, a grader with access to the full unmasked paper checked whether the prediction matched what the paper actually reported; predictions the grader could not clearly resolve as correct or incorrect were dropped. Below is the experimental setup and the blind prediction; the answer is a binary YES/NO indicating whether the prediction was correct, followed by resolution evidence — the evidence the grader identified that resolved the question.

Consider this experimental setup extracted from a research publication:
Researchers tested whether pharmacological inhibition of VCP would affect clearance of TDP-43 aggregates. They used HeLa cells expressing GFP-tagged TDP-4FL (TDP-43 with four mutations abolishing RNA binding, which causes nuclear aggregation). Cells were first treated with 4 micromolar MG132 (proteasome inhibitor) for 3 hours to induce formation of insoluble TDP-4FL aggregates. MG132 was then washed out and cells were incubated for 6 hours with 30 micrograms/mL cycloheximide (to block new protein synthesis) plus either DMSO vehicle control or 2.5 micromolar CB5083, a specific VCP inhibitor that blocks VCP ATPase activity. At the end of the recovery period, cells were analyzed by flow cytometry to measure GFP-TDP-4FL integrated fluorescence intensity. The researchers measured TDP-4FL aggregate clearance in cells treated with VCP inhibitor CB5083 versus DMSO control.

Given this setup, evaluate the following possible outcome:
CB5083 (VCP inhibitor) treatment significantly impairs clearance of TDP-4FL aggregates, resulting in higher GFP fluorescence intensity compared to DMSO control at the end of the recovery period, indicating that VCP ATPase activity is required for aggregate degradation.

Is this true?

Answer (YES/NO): YES